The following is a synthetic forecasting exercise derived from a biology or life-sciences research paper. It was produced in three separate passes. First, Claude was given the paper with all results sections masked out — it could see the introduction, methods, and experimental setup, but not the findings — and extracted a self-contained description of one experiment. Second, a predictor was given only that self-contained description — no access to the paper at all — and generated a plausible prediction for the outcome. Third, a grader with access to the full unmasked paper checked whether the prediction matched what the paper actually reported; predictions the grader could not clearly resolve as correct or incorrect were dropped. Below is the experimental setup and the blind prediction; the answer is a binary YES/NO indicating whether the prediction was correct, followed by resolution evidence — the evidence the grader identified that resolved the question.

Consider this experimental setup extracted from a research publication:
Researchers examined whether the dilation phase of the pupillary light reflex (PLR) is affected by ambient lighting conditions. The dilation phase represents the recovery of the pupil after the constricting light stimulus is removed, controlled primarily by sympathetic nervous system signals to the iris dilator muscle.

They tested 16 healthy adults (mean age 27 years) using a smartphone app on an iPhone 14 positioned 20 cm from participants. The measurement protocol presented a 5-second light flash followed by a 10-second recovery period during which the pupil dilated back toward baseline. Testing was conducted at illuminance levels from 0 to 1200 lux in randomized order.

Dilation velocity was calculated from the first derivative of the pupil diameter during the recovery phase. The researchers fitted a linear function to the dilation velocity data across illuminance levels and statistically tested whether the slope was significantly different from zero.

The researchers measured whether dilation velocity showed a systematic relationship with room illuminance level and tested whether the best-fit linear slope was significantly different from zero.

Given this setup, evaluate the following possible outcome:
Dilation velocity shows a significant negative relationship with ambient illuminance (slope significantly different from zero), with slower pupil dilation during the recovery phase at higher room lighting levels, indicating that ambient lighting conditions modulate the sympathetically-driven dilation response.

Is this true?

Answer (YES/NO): NO